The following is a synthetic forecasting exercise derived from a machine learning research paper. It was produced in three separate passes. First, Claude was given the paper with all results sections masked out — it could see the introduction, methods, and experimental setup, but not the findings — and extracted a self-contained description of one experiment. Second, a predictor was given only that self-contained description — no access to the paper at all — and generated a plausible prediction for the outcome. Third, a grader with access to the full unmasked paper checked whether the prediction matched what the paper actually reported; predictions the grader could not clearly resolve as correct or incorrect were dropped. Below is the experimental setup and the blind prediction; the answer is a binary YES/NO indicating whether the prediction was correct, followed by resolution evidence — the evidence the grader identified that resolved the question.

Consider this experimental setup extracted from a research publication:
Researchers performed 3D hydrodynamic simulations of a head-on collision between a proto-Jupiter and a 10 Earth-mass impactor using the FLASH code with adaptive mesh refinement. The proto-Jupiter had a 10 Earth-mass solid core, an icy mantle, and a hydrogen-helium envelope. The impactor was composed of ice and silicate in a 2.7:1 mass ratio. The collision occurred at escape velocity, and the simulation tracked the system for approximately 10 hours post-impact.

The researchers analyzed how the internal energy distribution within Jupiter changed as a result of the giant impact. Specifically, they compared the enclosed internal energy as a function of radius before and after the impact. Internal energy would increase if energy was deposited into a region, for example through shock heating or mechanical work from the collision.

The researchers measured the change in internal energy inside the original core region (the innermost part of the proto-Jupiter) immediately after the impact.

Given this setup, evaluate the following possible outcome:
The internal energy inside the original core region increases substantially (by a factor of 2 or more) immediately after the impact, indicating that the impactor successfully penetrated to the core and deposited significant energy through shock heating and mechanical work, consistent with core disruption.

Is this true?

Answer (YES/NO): NO